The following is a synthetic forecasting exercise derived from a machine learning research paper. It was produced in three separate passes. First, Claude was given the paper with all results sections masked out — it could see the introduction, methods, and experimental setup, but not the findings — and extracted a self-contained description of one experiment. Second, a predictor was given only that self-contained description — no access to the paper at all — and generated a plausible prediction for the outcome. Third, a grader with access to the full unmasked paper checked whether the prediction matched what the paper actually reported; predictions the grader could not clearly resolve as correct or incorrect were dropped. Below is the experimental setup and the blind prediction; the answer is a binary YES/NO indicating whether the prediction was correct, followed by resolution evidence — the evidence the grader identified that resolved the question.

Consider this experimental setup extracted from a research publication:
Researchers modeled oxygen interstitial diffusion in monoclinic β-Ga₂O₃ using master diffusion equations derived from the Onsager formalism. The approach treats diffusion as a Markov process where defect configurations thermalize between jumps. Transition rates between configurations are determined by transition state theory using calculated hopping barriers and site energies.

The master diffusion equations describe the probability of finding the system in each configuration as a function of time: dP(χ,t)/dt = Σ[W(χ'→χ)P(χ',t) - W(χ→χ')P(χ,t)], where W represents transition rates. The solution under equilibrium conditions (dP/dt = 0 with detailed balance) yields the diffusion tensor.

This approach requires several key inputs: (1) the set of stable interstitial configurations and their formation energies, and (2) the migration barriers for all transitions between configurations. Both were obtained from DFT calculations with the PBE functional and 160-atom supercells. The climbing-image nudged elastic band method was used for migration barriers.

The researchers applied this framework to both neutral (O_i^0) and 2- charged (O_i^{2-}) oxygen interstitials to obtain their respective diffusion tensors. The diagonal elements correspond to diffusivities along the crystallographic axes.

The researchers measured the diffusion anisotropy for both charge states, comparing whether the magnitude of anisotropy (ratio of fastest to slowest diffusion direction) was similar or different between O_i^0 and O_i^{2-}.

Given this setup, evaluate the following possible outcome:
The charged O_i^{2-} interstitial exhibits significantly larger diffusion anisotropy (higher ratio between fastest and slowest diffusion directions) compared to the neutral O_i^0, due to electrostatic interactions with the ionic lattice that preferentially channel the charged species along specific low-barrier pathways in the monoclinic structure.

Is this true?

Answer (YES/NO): NO